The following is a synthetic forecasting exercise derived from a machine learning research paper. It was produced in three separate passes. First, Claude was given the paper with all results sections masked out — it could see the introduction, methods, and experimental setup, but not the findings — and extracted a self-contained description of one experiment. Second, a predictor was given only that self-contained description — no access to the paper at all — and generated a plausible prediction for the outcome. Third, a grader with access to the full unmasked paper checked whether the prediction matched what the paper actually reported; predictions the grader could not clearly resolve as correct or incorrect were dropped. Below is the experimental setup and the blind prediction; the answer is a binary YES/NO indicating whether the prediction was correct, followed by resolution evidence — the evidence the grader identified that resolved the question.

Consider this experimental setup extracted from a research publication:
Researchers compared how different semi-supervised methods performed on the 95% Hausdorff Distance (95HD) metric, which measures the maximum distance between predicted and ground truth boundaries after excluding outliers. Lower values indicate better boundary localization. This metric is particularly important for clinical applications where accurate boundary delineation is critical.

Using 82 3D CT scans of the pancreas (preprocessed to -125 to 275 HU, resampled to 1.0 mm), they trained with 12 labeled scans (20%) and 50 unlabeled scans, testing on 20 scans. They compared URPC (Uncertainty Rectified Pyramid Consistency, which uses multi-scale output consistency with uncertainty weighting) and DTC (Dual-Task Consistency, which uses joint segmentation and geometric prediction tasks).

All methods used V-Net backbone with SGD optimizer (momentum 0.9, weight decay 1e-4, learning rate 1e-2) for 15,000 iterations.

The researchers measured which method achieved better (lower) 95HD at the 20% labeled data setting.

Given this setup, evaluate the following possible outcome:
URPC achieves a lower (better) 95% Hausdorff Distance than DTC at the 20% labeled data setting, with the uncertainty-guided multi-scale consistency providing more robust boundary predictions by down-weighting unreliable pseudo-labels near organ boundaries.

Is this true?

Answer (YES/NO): NO